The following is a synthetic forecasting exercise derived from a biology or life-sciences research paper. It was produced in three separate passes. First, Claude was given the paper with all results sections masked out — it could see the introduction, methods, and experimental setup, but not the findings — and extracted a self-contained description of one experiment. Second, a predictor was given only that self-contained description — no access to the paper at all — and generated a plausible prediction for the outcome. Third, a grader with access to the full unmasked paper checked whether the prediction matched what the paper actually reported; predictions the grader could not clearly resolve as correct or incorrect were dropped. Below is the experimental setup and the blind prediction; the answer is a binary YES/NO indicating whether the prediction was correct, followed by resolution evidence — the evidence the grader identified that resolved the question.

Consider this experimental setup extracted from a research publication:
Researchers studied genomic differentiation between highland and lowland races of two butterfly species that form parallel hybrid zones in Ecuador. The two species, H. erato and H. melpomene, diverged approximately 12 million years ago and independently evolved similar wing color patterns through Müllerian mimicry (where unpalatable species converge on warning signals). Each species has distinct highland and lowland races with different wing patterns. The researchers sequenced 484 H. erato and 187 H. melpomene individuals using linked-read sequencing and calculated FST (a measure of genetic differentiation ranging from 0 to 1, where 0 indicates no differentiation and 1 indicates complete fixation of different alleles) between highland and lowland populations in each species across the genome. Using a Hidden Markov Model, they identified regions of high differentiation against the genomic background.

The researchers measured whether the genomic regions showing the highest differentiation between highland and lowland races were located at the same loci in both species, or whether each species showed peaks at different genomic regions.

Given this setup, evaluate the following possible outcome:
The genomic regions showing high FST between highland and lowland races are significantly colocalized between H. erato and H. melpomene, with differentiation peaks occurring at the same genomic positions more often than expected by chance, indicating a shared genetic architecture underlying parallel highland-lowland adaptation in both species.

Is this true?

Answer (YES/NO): YES